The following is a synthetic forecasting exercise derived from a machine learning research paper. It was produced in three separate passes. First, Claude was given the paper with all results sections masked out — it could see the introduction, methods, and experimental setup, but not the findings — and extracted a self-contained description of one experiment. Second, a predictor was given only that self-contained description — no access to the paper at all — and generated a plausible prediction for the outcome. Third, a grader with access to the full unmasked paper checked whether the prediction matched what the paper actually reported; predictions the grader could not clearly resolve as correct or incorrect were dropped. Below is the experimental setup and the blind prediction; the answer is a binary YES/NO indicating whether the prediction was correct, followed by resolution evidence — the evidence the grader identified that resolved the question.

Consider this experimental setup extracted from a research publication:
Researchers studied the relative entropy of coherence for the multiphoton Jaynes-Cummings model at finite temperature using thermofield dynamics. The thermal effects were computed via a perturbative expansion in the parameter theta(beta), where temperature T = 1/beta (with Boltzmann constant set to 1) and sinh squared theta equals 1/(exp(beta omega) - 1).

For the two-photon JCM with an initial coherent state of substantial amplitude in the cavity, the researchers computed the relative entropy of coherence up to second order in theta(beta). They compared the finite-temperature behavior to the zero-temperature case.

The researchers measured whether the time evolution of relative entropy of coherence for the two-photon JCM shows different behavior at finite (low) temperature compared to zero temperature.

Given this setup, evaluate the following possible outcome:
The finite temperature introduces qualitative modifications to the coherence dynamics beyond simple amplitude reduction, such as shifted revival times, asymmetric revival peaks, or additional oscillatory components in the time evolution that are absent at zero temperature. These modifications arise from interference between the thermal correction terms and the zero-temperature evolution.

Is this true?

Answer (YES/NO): NO